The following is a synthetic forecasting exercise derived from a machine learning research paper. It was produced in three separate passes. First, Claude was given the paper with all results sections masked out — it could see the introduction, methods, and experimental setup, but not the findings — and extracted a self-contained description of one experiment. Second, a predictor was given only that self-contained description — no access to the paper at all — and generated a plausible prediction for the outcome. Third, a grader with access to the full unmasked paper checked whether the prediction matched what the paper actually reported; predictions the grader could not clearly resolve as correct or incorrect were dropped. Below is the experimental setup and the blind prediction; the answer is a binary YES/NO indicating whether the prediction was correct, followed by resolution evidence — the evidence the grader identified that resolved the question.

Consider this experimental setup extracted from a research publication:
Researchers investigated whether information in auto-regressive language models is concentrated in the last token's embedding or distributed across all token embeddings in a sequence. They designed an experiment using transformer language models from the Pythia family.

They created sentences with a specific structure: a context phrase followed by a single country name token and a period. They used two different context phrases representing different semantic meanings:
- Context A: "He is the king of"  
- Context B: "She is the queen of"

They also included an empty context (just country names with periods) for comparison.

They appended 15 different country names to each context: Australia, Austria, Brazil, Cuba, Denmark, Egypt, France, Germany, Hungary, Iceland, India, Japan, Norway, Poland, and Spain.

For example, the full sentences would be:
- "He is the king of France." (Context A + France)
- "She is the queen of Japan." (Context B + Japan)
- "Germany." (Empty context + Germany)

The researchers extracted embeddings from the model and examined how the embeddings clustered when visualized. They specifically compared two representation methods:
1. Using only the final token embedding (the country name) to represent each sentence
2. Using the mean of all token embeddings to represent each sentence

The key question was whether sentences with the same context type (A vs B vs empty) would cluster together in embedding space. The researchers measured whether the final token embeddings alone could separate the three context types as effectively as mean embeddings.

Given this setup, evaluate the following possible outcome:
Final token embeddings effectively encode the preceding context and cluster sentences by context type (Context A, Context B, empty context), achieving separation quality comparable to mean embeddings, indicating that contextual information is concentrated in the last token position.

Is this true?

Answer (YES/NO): NO